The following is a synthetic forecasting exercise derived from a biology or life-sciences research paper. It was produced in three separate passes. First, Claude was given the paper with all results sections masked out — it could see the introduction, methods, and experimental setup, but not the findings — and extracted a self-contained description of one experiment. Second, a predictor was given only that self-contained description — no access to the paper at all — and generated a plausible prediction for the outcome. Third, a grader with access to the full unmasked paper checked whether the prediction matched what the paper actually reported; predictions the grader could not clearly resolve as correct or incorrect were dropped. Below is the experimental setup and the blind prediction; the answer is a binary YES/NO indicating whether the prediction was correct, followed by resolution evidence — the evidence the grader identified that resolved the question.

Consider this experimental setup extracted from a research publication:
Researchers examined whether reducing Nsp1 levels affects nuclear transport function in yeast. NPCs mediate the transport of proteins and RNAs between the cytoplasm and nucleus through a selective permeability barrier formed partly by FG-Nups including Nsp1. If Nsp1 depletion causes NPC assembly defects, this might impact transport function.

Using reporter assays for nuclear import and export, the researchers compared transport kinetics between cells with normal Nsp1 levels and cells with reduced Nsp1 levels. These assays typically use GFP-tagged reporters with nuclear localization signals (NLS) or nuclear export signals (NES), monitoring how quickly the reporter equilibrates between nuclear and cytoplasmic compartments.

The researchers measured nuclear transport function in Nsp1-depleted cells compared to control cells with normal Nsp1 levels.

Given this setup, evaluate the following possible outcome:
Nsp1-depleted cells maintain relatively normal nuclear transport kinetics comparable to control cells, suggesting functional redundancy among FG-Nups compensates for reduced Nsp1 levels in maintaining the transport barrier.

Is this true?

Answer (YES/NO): NO